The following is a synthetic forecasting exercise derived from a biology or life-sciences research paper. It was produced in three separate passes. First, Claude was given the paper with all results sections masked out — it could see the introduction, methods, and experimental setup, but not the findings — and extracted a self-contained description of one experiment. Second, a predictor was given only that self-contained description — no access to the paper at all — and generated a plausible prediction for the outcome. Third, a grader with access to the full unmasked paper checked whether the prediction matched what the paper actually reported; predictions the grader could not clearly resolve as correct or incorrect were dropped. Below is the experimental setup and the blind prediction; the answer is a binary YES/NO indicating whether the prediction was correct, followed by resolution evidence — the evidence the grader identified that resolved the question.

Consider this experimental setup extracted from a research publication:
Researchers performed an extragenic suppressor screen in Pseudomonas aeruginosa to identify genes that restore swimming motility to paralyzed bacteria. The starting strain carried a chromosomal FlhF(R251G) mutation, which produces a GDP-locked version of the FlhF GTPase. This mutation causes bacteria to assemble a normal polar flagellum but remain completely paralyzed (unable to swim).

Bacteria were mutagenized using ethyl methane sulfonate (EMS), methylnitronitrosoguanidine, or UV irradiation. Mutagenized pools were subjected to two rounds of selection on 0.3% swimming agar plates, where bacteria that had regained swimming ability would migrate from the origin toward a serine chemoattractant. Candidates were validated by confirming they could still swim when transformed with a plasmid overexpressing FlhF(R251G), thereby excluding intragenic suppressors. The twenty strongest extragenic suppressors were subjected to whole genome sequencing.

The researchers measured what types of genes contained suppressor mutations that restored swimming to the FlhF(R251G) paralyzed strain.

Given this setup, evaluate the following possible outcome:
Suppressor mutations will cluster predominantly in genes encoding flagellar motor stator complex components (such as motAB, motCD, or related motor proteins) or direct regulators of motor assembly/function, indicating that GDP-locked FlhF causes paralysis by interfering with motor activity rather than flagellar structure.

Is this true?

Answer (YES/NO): NO